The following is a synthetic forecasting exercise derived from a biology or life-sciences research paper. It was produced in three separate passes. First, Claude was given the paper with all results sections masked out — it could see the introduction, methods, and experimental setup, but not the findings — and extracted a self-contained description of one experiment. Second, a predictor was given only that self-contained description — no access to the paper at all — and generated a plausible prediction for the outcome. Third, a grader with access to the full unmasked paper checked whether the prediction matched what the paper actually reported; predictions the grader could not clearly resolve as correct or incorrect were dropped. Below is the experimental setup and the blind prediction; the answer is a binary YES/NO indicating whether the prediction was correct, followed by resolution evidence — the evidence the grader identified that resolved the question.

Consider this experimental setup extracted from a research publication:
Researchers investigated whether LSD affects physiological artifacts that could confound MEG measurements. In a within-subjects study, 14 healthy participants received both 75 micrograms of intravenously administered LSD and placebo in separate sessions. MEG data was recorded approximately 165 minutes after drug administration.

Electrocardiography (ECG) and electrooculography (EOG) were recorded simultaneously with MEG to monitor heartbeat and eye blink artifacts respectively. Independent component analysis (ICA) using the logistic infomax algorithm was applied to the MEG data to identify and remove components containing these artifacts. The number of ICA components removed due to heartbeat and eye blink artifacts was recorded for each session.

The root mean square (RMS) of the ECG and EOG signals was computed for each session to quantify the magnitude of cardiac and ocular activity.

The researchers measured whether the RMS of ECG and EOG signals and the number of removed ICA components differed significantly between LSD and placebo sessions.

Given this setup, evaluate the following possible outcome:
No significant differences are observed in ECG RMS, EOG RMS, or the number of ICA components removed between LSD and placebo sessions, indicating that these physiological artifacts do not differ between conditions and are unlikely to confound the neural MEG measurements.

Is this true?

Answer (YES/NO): YES